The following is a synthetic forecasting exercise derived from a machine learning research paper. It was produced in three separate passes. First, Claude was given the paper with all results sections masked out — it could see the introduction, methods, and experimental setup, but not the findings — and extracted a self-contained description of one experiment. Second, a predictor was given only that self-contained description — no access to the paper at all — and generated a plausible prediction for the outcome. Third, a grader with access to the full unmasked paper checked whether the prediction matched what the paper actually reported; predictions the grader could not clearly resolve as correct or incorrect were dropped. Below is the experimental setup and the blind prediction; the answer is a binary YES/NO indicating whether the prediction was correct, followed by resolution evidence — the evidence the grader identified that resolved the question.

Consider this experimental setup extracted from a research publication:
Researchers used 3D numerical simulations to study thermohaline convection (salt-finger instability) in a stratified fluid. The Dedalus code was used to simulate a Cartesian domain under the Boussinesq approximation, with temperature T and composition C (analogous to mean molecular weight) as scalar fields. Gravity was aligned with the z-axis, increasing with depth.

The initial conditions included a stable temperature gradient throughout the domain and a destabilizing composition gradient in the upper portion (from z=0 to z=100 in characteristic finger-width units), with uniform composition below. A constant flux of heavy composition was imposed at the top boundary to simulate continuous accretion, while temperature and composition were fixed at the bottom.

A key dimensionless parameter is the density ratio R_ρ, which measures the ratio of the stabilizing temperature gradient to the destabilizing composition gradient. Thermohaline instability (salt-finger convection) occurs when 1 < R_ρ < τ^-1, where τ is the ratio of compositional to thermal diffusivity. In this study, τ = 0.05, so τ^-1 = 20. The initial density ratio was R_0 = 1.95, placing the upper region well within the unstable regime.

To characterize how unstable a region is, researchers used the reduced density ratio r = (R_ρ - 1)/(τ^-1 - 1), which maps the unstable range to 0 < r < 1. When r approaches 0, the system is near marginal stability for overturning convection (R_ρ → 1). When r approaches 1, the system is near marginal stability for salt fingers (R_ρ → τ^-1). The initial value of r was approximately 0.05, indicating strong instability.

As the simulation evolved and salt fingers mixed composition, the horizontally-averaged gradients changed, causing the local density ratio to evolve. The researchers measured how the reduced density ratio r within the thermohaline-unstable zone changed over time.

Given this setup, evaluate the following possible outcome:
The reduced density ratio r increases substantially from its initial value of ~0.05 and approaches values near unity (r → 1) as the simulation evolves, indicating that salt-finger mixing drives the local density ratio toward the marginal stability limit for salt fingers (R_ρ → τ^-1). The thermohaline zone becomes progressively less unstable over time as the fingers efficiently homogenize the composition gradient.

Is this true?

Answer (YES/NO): NO